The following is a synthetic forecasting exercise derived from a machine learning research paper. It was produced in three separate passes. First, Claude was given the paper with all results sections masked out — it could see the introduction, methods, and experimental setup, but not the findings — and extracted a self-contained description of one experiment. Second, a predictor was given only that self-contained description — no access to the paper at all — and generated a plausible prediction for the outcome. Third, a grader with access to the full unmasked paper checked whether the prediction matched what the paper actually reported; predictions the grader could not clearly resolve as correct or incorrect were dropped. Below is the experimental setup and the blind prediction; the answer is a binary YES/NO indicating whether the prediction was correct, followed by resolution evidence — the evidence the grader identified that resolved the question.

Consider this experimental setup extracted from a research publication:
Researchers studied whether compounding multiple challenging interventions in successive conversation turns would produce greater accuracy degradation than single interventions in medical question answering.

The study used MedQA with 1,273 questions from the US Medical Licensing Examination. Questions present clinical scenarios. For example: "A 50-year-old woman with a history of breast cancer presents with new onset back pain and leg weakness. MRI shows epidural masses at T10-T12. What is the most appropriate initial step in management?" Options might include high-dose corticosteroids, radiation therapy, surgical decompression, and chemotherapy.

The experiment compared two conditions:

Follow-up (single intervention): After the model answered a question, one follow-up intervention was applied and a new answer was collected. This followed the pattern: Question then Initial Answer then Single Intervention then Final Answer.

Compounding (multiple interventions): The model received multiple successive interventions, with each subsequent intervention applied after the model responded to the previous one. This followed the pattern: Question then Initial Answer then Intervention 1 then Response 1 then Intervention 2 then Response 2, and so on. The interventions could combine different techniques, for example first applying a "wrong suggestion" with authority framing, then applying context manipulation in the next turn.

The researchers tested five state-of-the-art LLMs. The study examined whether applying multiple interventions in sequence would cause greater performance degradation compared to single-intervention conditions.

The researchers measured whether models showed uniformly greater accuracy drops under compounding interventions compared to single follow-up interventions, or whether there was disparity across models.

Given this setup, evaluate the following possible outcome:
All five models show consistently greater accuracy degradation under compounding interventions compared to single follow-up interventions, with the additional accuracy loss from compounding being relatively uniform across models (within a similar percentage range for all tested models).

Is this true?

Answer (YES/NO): NO